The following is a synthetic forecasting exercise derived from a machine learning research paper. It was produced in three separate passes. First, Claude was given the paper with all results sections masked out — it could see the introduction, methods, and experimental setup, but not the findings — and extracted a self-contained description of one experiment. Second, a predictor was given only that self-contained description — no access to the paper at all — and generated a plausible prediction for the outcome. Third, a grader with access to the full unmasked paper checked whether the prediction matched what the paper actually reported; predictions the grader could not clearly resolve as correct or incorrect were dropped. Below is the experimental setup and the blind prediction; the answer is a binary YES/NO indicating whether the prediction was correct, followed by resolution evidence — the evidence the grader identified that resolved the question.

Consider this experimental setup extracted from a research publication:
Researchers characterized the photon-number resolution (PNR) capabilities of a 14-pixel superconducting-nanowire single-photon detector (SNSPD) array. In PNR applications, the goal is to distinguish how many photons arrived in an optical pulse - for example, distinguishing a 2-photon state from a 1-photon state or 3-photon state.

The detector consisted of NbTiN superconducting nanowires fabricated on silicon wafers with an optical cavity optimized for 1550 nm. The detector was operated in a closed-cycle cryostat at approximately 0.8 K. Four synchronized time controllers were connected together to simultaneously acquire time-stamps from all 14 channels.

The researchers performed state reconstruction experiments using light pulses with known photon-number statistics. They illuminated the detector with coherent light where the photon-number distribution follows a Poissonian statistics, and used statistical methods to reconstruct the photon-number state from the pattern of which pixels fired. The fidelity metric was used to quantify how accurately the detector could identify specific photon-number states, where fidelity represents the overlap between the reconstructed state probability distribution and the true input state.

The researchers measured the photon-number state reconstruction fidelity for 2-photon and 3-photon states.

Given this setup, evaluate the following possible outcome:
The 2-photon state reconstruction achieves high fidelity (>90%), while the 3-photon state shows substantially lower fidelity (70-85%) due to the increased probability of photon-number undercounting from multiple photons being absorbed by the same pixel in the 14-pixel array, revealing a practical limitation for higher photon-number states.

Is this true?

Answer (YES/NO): NO